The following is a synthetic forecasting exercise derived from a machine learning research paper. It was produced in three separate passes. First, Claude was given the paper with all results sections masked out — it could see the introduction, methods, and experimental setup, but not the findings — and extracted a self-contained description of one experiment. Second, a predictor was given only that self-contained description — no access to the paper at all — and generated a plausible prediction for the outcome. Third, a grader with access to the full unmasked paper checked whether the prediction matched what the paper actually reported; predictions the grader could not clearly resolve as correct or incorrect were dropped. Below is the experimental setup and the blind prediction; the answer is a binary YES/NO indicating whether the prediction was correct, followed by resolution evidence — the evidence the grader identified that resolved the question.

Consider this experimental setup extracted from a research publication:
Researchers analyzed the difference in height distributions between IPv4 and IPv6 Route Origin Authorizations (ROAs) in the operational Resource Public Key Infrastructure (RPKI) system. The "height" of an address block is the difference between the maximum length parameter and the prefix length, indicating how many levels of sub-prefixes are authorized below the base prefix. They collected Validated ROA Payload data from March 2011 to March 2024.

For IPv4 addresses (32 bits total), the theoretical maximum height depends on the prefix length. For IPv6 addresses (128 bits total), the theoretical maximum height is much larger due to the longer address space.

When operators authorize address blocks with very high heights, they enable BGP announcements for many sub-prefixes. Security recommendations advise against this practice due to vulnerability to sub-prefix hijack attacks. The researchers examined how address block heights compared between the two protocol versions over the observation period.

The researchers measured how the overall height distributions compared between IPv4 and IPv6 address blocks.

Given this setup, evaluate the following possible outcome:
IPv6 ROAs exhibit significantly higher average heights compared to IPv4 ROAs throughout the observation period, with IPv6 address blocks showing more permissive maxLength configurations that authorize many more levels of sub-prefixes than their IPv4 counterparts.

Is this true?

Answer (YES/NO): YES